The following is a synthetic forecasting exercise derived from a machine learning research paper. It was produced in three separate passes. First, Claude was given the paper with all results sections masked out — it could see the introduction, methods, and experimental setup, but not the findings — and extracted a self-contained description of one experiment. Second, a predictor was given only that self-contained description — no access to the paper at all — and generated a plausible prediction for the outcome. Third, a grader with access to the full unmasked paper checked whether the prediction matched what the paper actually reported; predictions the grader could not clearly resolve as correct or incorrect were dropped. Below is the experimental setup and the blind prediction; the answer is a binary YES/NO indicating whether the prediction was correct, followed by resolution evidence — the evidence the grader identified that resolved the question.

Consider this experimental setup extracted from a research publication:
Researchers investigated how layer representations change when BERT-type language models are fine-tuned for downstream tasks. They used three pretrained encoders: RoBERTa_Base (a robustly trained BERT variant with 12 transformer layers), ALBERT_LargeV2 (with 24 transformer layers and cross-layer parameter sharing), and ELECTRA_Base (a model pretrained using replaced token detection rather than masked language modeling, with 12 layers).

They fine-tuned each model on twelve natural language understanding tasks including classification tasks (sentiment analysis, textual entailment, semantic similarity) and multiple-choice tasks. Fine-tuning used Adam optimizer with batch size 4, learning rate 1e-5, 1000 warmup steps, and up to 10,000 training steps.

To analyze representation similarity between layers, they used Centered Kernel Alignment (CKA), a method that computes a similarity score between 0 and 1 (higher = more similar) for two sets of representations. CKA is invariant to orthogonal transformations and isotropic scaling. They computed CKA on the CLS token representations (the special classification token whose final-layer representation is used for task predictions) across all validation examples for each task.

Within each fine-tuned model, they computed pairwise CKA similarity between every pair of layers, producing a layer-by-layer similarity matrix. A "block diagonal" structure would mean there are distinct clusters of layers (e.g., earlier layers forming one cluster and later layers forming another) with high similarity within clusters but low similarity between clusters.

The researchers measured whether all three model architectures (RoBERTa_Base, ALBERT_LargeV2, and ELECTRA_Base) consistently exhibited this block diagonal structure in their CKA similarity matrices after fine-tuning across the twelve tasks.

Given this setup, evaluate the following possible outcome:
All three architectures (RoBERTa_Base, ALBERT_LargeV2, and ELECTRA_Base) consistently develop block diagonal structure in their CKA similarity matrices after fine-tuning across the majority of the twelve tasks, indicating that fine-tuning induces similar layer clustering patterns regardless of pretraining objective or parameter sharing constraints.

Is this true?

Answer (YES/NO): NO